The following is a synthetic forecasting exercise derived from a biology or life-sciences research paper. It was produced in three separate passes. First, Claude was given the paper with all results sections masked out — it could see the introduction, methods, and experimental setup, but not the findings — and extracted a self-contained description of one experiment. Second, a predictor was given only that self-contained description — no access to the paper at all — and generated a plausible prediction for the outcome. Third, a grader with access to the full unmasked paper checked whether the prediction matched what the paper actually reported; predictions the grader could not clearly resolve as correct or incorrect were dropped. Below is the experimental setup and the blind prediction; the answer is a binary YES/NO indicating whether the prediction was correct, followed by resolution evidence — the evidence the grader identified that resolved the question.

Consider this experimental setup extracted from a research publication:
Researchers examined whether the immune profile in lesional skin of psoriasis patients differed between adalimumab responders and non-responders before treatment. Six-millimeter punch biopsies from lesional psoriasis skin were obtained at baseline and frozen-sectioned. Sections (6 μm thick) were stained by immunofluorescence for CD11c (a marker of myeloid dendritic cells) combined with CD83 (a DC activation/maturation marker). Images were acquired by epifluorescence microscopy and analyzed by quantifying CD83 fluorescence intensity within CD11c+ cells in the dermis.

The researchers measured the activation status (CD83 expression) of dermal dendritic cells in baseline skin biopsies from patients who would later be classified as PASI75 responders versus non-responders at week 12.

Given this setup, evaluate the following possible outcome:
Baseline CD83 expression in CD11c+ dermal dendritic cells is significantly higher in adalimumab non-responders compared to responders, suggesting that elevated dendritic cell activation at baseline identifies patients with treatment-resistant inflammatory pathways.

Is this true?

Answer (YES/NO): YES